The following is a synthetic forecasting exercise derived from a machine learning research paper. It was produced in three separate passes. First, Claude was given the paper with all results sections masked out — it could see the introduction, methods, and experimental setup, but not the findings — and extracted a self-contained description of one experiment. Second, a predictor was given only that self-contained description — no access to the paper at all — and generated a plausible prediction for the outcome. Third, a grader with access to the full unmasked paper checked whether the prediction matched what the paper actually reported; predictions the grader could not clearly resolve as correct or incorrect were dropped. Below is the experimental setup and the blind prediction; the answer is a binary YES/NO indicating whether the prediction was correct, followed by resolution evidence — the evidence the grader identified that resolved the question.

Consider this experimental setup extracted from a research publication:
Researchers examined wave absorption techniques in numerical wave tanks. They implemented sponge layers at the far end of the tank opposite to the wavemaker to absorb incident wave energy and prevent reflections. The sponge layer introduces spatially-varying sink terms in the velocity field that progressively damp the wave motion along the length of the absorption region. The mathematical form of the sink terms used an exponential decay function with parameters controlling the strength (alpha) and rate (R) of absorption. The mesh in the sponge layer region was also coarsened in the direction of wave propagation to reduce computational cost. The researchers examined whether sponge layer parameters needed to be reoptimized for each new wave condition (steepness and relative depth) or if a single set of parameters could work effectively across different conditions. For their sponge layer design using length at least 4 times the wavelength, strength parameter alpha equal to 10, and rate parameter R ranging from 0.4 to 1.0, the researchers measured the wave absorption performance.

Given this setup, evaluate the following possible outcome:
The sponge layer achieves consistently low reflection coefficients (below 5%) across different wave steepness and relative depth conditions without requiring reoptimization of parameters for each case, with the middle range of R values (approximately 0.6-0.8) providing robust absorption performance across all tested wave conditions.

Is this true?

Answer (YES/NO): NO